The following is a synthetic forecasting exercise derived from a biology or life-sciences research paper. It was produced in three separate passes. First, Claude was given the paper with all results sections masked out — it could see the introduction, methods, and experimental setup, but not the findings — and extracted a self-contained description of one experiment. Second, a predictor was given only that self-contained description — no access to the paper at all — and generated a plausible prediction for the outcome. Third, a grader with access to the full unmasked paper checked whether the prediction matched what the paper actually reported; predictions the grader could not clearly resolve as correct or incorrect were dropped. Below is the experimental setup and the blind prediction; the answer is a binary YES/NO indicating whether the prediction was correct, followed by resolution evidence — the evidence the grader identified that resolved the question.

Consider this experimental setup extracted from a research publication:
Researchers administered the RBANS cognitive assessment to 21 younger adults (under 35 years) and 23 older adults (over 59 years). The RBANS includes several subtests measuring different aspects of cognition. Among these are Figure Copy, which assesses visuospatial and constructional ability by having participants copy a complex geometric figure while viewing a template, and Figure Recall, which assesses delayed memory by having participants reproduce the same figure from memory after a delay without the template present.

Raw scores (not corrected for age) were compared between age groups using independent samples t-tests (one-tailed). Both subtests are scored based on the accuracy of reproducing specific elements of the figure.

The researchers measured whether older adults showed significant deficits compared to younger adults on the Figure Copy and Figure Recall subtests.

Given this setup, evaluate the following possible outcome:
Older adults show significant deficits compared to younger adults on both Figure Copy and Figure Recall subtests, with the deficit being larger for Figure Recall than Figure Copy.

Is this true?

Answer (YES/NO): NO